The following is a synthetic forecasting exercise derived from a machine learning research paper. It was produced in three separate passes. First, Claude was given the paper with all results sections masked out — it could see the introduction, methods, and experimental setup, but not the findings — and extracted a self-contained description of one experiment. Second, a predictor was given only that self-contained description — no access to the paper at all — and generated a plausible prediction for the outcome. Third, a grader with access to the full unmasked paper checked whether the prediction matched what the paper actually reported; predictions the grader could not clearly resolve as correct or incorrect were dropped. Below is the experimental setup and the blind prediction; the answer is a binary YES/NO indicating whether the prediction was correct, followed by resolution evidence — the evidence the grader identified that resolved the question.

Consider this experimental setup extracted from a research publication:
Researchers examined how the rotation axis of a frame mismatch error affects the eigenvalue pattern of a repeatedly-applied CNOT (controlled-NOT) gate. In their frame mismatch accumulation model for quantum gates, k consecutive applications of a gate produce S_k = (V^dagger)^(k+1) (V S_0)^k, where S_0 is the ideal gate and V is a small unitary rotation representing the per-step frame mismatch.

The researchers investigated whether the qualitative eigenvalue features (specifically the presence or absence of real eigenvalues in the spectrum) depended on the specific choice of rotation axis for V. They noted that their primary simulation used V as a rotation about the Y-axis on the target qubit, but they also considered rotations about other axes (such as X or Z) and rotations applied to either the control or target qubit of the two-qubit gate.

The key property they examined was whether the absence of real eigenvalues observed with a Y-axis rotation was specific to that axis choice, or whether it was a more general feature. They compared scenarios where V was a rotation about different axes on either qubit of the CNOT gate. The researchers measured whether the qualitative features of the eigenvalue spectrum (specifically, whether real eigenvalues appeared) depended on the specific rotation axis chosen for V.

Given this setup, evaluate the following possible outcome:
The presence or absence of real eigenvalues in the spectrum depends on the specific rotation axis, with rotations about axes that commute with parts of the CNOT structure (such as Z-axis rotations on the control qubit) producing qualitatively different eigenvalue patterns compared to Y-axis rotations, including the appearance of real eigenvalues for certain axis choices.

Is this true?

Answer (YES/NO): NO